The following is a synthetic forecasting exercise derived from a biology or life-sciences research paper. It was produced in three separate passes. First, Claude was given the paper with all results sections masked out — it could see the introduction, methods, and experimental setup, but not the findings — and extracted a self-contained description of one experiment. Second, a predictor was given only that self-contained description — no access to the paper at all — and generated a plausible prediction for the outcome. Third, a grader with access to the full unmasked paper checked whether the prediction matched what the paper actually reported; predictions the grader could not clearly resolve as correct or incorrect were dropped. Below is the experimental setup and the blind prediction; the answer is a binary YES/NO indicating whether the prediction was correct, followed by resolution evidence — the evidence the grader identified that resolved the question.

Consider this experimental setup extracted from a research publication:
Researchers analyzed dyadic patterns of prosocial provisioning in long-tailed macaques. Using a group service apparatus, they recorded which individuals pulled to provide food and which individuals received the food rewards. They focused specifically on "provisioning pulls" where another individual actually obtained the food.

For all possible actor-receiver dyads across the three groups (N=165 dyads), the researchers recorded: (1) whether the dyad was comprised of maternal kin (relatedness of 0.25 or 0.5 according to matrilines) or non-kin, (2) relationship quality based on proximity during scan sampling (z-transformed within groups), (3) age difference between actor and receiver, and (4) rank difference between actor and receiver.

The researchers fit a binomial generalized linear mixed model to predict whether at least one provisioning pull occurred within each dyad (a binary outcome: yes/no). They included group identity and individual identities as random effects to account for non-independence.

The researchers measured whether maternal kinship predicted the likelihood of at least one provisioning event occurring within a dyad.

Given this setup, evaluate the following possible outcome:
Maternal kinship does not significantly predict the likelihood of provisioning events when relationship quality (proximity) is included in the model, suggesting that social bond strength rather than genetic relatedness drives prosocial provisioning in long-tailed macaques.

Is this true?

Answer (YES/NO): NO